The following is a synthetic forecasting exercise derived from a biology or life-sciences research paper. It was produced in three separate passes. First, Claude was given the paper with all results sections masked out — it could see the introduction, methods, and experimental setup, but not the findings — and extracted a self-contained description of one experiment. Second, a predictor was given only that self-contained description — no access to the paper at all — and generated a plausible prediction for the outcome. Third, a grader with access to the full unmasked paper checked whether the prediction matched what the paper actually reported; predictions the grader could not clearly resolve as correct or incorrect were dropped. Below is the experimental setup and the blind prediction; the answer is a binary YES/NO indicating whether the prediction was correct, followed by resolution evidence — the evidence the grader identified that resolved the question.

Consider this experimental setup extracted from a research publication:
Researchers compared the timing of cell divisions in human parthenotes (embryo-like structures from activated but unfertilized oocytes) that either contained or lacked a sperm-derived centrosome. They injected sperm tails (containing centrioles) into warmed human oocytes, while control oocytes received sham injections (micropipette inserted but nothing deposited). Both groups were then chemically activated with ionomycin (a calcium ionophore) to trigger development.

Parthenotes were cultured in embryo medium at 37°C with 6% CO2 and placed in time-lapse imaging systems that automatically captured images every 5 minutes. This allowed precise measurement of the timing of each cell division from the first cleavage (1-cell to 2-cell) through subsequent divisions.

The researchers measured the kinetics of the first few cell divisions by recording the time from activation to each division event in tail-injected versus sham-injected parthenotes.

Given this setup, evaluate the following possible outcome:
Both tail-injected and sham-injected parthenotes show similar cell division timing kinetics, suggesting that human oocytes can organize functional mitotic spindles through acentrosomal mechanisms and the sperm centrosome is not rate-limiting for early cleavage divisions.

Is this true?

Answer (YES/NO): YES